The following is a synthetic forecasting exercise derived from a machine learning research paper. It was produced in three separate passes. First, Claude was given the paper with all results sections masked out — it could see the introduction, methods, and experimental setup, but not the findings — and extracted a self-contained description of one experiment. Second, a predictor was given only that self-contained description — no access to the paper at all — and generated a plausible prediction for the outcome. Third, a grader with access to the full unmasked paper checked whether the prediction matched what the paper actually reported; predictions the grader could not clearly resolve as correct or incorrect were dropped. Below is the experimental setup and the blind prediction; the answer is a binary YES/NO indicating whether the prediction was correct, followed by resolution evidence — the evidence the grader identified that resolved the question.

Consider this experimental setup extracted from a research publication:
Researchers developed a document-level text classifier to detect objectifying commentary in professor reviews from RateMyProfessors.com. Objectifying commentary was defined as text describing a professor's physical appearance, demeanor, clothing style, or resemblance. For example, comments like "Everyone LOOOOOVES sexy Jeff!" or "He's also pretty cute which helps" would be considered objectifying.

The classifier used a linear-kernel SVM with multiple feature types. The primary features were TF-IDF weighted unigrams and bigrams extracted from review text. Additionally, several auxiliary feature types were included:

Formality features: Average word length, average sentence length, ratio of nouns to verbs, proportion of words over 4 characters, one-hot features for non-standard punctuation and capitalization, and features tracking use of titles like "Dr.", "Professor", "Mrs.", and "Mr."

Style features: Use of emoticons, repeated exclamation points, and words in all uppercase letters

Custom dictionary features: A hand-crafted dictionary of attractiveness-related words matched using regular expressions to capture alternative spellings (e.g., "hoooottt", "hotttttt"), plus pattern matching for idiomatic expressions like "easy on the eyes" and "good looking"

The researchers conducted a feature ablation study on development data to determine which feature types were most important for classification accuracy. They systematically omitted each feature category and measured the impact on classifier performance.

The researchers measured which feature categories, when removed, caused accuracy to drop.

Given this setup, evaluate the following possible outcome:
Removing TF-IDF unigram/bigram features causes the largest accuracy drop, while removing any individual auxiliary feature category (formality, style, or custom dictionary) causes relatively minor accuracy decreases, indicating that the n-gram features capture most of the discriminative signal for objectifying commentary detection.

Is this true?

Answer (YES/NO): NO